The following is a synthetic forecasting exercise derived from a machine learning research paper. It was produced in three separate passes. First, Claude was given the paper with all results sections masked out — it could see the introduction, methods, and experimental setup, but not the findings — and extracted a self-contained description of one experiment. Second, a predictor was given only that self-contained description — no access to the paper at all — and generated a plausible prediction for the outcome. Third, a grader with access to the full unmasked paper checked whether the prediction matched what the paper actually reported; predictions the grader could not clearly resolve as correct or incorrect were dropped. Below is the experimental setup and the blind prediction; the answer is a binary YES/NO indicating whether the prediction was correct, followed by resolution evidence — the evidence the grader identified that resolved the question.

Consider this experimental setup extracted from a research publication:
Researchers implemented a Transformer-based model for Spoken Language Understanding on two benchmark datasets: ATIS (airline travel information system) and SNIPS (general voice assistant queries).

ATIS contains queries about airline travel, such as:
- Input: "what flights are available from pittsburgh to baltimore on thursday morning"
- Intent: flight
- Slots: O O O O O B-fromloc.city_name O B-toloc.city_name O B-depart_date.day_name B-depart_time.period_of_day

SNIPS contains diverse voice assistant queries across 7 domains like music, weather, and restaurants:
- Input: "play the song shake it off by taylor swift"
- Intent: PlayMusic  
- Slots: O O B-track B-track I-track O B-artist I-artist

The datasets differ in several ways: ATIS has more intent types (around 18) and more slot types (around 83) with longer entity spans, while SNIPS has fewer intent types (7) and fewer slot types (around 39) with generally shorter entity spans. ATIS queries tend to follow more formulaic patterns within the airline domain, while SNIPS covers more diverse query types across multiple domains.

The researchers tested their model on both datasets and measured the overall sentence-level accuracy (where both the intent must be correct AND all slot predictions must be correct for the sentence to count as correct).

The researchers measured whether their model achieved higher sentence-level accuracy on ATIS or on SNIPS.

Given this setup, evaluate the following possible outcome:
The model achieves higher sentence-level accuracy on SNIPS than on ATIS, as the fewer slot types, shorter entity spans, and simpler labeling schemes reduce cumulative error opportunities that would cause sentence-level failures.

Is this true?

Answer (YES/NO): YES